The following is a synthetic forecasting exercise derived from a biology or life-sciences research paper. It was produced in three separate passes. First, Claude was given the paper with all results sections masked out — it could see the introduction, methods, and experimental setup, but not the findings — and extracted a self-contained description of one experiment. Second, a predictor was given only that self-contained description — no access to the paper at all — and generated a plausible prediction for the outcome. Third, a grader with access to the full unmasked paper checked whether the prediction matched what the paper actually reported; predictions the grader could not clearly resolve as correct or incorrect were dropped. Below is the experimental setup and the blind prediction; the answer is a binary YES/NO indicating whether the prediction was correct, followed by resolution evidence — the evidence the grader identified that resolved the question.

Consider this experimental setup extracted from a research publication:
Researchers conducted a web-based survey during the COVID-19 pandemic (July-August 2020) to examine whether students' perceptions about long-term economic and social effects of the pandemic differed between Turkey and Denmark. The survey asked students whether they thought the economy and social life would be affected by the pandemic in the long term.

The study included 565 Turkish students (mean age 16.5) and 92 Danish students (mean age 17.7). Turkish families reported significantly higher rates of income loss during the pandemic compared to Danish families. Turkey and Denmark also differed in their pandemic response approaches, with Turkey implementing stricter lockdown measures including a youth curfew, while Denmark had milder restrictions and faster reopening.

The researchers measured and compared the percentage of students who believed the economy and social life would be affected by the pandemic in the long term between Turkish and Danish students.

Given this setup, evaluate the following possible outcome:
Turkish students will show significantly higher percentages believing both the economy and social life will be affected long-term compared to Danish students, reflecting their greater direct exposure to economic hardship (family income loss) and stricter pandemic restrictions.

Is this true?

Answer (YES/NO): NO